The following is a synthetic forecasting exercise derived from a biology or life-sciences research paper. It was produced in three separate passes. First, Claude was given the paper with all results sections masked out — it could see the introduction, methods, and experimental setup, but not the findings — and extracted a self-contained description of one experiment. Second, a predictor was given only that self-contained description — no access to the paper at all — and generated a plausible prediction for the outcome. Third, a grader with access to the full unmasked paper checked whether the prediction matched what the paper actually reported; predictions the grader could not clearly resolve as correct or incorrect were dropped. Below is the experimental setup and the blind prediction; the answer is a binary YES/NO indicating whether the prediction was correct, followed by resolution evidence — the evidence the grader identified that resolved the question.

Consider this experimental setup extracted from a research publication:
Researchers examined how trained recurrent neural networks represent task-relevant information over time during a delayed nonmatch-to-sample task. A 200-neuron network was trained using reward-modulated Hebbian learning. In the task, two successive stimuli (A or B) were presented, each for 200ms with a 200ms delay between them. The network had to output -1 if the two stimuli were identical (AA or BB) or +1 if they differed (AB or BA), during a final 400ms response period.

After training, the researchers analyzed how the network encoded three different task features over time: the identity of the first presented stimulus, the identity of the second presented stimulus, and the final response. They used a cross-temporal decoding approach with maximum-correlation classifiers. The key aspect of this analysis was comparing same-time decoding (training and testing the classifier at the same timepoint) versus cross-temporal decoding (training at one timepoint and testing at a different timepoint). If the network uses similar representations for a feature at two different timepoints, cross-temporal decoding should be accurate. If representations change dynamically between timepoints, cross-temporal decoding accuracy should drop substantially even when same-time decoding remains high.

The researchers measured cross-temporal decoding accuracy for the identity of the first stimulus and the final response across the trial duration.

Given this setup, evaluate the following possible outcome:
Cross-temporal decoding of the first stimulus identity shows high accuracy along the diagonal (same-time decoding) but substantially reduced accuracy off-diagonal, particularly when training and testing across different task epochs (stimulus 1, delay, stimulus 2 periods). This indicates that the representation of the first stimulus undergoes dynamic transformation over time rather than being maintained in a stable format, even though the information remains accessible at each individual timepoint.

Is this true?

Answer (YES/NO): YES